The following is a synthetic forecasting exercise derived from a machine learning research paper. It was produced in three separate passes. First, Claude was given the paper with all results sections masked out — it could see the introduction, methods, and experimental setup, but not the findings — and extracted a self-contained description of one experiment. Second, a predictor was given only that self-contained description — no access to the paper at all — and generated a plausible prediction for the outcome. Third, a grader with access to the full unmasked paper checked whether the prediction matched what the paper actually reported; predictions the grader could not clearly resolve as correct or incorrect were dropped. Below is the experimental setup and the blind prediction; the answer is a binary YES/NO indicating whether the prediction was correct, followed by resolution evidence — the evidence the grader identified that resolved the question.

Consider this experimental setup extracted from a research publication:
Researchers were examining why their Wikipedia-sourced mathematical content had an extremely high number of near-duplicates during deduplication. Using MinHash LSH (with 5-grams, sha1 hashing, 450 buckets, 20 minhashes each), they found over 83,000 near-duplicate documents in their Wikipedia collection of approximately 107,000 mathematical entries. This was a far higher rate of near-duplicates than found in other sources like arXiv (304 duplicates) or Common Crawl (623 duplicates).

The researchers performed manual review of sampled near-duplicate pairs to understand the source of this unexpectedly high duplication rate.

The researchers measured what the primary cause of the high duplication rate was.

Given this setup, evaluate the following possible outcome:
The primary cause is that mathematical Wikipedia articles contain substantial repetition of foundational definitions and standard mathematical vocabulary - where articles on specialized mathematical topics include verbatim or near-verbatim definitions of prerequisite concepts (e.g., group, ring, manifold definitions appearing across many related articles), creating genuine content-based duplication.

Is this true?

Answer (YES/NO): NO